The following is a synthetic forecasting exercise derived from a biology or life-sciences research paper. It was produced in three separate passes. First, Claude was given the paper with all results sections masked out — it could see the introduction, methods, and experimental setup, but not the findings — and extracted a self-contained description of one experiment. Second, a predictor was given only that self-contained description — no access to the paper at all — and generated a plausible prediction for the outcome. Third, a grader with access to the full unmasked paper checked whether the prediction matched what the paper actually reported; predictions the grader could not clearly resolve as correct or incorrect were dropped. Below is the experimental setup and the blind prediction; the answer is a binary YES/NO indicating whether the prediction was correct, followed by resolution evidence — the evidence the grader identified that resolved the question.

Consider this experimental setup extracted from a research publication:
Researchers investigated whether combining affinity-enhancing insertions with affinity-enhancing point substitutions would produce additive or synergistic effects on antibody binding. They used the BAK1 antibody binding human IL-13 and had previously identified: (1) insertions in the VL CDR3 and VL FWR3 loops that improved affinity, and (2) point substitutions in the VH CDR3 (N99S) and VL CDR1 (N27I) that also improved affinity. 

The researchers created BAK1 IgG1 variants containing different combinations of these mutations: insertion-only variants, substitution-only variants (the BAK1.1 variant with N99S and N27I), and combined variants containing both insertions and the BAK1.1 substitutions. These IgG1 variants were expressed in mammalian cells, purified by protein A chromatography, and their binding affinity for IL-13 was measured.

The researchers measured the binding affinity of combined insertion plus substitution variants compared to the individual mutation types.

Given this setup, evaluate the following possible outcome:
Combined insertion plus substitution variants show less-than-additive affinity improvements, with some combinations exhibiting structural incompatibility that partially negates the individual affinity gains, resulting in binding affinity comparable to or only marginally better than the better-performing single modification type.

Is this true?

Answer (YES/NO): NO